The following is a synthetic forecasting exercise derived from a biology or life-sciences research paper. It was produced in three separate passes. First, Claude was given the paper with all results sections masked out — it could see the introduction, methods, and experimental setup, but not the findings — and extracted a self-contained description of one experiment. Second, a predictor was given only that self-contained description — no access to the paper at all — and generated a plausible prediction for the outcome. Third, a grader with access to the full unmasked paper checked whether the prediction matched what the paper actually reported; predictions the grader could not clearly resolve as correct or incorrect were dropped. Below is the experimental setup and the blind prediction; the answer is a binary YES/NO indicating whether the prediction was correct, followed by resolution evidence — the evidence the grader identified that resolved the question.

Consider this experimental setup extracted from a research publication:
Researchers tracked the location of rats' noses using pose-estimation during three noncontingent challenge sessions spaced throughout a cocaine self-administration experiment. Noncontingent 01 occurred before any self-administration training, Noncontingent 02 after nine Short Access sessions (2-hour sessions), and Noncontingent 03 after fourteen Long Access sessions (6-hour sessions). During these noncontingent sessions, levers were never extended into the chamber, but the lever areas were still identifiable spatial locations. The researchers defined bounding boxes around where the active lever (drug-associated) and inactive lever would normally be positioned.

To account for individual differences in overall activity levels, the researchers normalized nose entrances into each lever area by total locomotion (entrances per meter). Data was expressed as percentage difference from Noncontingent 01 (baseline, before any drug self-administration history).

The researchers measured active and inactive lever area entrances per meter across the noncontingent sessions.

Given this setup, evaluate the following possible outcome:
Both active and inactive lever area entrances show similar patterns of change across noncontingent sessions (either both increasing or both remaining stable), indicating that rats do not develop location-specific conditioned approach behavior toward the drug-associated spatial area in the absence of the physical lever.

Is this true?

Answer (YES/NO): NO